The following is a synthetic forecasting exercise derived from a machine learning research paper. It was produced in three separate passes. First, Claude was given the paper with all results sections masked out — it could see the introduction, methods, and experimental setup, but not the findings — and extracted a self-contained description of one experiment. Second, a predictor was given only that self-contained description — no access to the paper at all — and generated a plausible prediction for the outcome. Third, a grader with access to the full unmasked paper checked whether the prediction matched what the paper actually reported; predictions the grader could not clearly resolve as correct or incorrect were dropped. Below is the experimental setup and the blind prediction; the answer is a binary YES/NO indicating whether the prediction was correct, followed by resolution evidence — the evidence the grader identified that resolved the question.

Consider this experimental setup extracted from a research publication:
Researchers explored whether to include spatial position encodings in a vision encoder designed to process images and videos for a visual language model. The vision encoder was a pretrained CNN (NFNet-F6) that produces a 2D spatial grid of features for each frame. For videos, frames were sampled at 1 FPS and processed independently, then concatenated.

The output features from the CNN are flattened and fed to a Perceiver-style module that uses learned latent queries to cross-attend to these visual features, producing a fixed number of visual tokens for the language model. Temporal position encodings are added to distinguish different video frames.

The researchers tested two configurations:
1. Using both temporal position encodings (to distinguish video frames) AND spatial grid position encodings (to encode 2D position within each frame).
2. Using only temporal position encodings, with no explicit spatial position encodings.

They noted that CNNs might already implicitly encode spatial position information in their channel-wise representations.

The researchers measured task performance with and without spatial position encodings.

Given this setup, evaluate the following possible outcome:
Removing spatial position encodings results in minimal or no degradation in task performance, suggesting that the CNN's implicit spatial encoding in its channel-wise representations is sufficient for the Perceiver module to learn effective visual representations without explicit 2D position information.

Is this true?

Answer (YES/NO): YES